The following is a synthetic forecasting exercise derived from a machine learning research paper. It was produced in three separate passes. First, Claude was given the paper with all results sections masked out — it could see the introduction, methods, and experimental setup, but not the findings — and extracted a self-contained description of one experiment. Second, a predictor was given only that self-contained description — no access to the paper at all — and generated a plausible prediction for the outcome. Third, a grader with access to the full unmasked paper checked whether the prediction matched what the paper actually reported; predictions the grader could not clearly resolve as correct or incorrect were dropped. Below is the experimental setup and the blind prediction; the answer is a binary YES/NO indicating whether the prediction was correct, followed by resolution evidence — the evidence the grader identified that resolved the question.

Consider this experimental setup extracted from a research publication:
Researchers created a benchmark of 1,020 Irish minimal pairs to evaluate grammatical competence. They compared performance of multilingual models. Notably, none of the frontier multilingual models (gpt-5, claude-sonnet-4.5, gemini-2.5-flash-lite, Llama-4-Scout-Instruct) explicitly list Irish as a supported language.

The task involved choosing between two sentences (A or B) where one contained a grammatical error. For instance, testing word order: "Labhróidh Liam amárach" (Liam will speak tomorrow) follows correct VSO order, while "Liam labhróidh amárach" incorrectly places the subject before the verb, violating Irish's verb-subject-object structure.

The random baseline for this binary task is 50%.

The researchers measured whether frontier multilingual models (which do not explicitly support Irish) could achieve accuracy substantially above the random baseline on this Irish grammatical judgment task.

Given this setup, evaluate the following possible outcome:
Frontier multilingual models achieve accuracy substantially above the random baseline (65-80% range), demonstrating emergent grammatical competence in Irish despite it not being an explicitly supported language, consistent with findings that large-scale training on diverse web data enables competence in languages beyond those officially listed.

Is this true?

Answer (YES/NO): NO